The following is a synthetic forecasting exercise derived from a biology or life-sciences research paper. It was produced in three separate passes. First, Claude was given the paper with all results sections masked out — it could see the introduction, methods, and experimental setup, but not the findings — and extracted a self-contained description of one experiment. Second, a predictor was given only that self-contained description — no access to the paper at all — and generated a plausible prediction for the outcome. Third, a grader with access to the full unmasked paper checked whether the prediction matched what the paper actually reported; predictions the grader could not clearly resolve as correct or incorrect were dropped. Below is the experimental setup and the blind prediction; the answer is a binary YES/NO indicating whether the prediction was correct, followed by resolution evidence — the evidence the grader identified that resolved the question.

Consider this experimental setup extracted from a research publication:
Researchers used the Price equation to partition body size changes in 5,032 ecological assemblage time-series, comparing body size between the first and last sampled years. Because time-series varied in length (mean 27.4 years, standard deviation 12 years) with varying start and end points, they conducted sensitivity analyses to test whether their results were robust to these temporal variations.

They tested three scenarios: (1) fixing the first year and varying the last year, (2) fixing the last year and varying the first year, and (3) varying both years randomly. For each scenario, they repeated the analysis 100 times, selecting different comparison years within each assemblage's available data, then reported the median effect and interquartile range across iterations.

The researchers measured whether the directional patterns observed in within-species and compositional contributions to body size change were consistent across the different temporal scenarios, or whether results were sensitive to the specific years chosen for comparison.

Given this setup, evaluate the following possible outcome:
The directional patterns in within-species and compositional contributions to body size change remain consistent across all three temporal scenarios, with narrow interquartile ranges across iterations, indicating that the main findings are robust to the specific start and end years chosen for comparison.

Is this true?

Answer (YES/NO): YES